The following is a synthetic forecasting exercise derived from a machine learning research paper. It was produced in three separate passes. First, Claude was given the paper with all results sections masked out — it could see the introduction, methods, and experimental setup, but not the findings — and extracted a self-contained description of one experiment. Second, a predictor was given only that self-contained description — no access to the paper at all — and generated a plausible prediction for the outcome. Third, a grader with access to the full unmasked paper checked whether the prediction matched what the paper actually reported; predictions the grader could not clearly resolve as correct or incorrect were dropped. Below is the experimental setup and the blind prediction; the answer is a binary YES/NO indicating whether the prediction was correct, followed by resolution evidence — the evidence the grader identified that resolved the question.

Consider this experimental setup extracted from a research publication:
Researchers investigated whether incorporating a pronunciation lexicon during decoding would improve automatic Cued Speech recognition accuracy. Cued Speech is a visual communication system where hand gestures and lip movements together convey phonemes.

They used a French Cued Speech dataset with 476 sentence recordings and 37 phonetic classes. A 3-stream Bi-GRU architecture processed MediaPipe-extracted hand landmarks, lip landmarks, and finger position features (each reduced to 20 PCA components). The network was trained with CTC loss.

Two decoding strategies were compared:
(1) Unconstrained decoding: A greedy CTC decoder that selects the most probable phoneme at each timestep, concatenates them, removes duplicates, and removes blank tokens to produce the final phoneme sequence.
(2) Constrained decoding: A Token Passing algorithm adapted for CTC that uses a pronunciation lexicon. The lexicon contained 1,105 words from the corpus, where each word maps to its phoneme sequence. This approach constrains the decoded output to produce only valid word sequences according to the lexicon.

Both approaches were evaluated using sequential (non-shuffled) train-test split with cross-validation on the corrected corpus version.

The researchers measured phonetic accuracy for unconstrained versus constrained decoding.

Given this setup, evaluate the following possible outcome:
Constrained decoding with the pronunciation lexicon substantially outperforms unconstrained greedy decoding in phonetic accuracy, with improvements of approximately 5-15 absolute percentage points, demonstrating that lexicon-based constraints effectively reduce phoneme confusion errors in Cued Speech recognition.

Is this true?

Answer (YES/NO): NO